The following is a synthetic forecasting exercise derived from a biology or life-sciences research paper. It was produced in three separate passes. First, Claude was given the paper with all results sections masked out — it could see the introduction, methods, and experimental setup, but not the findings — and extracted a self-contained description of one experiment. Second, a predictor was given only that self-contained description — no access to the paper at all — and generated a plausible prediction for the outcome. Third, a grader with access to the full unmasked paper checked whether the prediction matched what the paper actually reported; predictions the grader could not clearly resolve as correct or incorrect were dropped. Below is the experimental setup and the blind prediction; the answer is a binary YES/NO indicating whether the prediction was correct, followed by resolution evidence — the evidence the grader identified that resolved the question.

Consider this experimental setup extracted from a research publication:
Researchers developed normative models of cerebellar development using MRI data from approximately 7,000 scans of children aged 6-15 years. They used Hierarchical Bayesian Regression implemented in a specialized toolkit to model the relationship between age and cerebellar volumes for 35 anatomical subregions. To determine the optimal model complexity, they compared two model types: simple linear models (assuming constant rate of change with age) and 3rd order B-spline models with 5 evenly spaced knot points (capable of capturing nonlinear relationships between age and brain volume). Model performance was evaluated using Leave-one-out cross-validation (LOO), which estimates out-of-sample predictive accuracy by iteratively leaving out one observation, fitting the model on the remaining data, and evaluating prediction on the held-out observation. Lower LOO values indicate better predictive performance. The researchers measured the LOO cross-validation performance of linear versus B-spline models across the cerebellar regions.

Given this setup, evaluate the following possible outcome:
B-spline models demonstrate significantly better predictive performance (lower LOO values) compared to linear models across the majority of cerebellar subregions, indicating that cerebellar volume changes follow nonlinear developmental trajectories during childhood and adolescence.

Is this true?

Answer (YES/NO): NO